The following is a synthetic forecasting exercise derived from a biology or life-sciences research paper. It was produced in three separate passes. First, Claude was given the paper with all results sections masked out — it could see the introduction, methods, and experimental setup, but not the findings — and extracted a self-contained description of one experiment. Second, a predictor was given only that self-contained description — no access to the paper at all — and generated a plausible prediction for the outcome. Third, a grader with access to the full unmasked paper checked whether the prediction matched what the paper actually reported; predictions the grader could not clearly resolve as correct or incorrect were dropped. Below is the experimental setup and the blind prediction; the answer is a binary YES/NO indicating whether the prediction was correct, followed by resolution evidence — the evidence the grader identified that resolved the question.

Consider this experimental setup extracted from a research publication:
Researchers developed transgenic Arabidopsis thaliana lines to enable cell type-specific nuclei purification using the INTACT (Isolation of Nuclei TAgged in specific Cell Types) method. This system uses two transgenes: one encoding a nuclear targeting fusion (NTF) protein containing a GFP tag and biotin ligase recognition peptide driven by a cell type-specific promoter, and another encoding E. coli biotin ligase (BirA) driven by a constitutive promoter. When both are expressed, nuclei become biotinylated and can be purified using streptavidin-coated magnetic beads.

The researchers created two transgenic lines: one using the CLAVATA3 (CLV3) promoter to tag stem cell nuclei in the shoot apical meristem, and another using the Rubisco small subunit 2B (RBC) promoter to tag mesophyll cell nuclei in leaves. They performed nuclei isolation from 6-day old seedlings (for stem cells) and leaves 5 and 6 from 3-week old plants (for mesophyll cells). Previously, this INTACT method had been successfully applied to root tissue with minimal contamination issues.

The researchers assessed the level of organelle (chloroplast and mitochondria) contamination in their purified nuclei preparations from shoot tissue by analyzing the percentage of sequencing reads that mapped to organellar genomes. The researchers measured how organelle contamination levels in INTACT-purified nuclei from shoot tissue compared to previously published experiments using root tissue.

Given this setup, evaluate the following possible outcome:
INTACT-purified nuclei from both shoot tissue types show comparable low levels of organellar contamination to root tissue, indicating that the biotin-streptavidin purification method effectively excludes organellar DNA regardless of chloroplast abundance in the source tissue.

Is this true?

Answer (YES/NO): NO